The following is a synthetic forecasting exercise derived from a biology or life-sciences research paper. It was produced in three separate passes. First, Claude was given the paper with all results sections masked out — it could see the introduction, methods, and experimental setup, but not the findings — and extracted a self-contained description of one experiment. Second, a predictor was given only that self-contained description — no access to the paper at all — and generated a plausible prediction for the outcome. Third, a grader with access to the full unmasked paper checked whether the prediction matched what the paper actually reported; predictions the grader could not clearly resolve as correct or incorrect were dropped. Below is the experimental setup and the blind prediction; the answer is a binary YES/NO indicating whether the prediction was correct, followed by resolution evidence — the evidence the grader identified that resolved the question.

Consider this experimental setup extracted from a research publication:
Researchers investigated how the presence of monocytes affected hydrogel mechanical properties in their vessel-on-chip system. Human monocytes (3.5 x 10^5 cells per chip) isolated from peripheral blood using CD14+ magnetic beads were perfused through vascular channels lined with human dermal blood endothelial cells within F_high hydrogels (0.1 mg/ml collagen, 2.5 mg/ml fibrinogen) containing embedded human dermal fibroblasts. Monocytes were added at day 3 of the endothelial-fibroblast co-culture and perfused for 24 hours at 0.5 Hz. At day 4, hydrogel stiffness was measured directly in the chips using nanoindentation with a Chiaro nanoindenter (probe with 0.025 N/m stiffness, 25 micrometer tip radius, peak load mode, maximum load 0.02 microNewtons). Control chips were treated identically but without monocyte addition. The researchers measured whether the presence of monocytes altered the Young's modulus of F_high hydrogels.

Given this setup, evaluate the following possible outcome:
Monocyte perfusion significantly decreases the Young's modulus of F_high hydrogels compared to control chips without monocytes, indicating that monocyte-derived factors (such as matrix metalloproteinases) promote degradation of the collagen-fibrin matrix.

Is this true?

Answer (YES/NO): NO